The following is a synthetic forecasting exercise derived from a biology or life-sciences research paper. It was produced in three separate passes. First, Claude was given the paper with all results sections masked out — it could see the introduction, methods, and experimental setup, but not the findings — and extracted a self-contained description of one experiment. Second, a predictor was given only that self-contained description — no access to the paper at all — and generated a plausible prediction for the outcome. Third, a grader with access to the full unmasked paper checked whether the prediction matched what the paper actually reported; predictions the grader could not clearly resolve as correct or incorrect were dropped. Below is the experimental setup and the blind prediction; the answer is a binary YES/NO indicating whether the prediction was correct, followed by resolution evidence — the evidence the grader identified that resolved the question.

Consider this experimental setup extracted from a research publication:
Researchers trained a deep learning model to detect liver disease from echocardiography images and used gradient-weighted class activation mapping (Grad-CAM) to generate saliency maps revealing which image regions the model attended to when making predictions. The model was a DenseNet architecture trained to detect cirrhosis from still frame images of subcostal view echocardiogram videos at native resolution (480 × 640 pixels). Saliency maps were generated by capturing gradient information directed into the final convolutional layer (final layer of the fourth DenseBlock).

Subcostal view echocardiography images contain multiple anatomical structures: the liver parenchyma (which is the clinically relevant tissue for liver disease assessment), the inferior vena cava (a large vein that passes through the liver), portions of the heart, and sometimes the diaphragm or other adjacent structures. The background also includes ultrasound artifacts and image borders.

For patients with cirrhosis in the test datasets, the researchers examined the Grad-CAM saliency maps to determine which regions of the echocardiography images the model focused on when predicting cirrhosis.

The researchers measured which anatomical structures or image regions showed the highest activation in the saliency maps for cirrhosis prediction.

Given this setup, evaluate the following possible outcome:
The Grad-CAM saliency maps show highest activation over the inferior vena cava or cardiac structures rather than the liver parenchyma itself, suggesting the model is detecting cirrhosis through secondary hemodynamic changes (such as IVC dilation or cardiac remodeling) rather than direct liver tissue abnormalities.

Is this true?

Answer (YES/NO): NO